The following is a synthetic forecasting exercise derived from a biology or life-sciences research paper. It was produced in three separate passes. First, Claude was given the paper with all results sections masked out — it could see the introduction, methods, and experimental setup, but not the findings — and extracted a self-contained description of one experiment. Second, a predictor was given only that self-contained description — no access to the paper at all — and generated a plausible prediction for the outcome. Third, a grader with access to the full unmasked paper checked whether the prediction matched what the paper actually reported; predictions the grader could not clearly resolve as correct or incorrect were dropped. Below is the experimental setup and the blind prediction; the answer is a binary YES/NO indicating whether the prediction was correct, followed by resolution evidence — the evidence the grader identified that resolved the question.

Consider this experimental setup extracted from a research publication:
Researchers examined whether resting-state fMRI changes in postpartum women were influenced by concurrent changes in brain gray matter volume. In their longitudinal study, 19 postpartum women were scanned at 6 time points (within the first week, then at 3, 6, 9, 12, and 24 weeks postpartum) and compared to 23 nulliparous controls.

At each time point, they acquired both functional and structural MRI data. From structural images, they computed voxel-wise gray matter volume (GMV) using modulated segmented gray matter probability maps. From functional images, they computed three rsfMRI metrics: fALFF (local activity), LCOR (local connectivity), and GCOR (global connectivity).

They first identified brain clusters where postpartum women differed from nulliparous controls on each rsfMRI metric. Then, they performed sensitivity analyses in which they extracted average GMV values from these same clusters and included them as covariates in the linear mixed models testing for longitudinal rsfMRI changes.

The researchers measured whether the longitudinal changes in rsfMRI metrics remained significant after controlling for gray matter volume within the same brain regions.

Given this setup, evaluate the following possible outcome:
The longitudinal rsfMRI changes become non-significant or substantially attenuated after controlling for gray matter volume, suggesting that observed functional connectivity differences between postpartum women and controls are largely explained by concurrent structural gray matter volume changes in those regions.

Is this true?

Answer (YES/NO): NO